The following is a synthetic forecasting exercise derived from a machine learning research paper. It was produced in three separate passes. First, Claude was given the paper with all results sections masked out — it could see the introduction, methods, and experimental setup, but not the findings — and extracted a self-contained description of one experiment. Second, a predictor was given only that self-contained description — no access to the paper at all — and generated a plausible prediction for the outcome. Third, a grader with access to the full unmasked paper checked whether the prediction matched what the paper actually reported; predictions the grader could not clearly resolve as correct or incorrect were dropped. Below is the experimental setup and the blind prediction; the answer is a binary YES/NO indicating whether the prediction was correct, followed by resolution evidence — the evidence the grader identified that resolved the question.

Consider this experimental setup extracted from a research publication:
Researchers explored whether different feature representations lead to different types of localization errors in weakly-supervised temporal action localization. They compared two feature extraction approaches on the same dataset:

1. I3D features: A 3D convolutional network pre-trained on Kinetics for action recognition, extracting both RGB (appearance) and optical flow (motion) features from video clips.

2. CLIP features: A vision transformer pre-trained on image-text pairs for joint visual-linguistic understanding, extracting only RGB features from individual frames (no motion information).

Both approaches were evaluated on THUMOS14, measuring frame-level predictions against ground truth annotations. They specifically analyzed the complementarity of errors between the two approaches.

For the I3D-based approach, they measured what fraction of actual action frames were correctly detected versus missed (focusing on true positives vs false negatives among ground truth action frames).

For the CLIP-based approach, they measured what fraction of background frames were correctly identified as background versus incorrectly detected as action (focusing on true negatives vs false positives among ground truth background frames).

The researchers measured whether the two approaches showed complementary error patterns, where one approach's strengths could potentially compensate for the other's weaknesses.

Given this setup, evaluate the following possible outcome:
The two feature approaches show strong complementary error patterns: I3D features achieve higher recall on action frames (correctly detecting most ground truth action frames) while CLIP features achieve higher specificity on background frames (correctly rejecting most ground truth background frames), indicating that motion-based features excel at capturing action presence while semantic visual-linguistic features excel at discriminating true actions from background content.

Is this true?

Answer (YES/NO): NO